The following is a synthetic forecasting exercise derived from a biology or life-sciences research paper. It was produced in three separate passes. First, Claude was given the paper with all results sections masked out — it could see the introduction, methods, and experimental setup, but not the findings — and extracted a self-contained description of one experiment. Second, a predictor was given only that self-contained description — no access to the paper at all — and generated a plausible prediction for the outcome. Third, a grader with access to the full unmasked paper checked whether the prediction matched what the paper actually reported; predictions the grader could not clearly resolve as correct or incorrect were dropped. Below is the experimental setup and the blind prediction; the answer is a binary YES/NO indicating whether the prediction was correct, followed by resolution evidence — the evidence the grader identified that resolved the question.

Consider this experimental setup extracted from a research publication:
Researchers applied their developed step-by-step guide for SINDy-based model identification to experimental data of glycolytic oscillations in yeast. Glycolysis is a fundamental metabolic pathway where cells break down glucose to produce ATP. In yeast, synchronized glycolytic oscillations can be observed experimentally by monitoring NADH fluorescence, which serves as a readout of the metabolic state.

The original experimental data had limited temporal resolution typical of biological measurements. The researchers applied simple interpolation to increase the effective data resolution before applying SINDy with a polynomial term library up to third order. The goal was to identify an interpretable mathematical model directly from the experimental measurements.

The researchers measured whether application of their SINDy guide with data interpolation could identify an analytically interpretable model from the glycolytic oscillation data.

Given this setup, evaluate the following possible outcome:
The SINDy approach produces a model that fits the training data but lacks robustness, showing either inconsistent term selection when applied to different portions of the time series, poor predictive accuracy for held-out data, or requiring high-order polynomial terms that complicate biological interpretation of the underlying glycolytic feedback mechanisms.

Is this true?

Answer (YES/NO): NO